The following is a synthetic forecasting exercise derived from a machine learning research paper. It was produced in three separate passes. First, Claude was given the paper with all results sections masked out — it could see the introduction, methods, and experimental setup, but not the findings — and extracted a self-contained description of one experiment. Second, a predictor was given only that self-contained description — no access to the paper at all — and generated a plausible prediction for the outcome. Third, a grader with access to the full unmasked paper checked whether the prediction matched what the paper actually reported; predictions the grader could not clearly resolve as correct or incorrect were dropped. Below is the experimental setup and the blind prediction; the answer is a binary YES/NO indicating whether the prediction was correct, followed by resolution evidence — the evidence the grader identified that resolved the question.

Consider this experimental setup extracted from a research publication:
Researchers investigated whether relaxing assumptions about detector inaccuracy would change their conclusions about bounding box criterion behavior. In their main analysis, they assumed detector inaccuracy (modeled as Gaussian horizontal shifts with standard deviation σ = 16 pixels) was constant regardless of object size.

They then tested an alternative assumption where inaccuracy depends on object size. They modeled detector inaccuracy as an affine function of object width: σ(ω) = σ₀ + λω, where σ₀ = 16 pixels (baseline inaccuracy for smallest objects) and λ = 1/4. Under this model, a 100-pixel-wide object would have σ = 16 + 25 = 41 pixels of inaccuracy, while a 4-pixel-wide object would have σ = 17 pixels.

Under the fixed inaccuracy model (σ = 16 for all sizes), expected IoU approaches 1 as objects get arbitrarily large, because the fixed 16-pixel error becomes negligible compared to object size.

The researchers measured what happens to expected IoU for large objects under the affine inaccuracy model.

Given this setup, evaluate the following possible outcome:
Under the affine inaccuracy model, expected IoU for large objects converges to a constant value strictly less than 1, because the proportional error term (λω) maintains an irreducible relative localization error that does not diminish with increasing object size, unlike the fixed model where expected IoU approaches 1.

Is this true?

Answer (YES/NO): NO